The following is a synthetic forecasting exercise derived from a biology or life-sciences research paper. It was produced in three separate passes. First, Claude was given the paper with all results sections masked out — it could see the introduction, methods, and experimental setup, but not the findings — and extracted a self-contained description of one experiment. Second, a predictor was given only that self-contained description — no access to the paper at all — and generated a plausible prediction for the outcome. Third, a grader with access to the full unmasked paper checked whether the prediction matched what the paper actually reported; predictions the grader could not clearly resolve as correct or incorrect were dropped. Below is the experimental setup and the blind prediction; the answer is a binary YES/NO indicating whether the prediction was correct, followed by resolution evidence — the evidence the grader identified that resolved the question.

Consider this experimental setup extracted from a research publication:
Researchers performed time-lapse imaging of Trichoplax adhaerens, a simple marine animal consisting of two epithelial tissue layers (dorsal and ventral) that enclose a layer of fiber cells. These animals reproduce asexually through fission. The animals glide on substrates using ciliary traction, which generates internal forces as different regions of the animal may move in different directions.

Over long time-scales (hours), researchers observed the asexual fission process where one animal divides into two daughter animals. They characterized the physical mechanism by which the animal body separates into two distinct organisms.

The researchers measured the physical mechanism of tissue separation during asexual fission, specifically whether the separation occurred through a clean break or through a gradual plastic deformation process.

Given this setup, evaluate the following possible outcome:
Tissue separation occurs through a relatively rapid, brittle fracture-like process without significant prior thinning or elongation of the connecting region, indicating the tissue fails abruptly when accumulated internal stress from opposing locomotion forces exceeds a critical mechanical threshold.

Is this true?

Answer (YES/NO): NO